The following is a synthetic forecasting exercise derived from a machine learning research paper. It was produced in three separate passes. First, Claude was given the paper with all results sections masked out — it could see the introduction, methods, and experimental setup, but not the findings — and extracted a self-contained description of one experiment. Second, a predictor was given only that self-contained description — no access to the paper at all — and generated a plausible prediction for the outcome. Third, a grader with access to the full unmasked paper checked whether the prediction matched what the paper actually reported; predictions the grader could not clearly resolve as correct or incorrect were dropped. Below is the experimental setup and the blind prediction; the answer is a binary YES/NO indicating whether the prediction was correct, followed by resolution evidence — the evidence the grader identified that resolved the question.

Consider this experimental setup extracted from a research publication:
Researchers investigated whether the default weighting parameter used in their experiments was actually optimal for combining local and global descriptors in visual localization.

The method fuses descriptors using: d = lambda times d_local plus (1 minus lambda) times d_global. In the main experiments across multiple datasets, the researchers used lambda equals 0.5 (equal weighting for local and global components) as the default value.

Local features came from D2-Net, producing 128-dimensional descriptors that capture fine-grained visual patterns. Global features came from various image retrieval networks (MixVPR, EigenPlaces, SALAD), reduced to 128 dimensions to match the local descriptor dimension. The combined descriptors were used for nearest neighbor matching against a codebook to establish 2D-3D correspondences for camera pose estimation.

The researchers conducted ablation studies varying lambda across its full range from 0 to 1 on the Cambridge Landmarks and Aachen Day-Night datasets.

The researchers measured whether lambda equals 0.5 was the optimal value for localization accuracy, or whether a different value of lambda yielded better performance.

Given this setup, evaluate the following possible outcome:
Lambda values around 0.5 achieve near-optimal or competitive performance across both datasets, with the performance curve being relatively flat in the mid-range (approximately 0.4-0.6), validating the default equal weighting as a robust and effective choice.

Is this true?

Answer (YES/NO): NO